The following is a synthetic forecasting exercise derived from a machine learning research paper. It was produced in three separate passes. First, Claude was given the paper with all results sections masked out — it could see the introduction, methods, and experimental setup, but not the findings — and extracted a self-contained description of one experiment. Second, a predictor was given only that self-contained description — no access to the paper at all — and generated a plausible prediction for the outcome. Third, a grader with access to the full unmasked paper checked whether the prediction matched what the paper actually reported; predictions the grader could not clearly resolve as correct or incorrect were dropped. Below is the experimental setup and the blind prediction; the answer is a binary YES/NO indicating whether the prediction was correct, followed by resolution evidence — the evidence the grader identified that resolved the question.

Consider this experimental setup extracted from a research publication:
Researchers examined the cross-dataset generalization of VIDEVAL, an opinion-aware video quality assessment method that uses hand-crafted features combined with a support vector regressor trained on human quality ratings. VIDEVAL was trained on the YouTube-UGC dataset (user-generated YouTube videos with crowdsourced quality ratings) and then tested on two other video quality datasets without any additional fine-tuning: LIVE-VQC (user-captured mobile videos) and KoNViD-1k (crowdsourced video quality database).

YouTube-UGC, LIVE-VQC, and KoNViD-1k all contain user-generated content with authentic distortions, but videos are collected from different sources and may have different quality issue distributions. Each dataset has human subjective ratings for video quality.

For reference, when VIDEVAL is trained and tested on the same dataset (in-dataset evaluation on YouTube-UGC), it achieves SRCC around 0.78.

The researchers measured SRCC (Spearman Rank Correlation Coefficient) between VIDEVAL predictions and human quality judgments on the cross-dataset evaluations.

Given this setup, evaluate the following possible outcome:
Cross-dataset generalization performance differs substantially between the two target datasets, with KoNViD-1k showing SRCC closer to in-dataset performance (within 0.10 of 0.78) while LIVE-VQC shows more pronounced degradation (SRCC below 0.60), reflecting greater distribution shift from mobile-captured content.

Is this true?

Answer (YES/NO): NO